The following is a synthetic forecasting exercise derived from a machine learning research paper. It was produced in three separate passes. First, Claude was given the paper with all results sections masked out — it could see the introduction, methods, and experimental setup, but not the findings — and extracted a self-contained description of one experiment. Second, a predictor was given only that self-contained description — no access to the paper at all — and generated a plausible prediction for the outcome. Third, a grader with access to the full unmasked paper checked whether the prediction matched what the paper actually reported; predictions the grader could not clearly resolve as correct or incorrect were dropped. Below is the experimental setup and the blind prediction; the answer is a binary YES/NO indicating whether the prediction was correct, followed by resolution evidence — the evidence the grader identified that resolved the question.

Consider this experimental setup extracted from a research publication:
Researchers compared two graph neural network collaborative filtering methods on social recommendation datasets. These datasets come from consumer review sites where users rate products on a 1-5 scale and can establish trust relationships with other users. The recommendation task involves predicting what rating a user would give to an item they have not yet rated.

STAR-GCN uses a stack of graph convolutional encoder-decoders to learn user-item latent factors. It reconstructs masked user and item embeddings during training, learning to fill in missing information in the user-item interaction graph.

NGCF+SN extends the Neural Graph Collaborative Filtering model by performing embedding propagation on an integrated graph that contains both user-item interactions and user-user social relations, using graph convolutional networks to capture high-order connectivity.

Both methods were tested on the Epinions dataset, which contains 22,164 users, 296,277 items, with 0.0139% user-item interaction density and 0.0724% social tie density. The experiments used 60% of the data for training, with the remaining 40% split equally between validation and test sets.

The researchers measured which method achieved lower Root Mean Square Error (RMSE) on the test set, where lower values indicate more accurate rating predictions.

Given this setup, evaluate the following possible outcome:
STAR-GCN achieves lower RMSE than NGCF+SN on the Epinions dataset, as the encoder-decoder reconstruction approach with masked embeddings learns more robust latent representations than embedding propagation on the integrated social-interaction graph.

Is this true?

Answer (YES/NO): NO